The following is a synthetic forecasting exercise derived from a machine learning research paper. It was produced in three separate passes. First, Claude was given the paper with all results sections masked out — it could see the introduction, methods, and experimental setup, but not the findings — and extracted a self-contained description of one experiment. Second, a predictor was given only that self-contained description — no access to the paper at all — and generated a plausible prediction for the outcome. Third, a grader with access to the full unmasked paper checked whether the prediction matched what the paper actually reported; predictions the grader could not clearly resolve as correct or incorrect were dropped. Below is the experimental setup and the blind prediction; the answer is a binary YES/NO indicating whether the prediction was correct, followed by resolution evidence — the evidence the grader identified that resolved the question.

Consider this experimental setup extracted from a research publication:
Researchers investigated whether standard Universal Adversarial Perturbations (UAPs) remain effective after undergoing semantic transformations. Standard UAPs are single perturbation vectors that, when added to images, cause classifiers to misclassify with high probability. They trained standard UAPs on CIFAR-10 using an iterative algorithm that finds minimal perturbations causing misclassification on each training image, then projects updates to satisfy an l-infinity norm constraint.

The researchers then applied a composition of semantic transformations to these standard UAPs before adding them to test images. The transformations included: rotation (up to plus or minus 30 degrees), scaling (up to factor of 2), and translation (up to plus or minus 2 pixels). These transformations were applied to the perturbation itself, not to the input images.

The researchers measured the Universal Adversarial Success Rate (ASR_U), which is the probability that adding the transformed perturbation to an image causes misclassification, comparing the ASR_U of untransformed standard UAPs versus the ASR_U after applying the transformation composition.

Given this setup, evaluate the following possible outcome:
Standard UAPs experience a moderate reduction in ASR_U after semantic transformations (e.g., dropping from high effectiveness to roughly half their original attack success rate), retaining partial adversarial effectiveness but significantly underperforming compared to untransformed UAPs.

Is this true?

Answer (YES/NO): NO